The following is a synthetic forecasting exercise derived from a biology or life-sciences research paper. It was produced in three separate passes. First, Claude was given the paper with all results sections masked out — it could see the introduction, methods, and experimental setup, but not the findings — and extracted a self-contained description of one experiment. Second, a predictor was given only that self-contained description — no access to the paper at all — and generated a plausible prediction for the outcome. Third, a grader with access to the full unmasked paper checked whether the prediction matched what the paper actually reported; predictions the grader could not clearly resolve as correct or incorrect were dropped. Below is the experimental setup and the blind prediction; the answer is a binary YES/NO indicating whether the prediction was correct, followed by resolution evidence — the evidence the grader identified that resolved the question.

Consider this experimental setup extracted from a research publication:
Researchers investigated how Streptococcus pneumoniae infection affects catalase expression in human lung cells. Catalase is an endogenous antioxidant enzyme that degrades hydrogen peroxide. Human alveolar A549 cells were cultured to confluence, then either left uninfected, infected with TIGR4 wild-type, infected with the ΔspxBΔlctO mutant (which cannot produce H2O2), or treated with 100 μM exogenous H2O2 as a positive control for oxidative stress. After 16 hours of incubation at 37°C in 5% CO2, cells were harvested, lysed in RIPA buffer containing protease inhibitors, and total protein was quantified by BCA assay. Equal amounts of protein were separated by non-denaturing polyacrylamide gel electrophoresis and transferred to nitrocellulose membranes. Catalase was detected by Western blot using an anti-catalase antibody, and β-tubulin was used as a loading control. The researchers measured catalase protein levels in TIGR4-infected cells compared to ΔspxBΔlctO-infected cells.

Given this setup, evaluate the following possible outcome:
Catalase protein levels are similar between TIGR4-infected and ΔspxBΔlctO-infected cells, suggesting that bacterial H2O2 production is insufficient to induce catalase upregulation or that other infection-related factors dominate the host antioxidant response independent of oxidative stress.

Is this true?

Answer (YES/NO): YES